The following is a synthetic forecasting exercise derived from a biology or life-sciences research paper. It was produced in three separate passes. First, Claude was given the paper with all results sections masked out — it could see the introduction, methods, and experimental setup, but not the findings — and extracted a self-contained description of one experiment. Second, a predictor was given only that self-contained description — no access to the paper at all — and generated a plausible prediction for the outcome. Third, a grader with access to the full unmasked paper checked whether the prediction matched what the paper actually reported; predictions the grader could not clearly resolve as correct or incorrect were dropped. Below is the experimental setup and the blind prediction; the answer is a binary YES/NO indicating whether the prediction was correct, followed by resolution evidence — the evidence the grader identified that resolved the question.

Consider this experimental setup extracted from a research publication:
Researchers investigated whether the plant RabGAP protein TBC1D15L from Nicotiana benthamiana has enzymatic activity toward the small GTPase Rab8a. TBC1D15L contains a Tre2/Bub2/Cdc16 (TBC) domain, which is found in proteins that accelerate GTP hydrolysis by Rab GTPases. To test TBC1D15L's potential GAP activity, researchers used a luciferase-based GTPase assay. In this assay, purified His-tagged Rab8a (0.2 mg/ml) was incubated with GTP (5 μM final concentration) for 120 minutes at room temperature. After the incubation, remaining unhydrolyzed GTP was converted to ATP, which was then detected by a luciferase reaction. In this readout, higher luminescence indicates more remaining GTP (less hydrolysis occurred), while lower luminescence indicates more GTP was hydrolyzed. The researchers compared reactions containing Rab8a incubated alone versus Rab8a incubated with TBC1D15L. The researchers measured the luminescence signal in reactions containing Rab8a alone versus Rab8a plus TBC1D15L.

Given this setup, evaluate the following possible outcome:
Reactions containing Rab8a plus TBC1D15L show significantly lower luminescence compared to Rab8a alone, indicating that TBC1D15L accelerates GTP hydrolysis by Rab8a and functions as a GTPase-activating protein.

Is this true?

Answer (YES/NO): YES